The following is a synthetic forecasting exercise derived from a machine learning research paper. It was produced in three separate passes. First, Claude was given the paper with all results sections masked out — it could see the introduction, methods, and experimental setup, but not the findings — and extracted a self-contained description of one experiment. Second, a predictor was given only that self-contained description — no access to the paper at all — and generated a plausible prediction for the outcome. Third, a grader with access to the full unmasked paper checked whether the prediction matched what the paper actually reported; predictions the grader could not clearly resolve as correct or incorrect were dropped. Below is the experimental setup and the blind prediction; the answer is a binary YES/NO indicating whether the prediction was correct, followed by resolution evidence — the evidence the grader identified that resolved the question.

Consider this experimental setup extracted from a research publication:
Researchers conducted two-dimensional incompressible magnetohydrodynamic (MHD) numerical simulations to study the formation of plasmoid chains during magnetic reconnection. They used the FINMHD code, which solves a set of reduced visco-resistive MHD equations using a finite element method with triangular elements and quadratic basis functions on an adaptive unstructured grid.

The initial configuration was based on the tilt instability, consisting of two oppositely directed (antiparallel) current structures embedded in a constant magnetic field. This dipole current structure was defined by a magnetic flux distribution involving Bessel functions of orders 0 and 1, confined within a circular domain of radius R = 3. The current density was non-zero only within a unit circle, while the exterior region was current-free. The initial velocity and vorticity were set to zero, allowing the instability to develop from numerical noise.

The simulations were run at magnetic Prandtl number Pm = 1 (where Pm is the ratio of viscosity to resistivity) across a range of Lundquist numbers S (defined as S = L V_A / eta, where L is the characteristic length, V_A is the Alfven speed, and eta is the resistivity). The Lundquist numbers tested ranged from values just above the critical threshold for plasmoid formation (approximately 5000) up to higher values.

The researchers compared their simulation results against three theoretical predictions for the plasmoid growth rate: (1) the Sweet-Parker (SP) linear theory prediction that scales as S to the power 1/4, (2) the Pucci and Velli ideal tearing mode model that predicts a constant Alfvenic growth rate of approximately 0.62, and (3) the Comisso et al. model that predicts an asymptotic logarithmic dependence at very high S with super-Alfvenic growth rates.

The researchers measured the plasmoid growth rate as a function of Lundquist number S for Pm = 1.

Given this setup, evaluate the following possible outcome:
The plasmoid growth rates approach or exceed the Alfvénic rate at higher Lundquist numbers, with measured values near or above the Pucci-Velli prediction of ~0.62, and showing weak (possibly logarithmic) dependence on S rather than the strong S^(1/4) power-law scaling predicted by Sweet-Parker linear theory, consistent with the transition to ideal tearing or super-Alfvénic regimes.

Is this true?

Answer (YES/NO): YES